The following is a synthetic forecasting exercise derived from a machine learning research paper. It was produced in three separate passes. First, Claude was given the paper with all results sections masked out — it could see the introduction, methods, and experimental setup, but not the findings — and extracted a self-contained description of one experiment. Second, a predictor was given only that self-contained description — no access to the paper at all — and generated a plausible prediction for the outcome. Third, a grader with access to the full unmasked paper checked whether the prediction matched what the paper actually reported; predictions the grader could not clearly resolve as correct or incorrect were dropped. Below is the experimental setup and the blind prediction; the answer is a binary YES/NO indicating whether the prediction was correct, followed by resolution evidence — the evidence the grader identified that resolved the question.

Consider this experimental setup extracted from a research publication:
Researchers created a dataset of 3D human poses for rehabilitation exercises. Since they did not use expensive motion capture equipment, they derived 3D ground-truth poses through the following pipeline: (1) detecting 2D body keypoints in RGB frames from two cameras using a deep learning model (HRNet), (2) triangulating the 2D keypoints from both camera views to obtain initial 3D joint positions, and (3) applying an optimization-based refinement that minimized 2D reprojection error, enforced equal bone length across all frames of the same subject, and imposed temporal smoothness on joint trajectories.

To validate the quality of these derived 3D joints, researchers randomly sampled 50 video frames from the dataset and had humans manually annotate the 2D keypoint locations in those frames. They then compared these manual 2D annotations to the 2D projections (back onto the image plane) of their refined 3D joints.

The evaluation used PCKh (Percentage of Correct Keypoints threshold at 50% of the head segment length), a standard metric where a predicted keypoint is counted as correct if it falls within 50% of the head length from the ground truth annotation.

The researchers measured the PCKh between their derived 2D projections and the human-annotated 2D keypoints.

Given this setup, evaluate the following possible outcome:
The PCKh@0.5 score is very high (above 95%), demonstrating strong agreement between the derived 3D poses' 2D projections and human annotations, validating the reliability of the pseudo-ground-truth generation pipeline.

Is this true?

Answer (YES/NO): YES